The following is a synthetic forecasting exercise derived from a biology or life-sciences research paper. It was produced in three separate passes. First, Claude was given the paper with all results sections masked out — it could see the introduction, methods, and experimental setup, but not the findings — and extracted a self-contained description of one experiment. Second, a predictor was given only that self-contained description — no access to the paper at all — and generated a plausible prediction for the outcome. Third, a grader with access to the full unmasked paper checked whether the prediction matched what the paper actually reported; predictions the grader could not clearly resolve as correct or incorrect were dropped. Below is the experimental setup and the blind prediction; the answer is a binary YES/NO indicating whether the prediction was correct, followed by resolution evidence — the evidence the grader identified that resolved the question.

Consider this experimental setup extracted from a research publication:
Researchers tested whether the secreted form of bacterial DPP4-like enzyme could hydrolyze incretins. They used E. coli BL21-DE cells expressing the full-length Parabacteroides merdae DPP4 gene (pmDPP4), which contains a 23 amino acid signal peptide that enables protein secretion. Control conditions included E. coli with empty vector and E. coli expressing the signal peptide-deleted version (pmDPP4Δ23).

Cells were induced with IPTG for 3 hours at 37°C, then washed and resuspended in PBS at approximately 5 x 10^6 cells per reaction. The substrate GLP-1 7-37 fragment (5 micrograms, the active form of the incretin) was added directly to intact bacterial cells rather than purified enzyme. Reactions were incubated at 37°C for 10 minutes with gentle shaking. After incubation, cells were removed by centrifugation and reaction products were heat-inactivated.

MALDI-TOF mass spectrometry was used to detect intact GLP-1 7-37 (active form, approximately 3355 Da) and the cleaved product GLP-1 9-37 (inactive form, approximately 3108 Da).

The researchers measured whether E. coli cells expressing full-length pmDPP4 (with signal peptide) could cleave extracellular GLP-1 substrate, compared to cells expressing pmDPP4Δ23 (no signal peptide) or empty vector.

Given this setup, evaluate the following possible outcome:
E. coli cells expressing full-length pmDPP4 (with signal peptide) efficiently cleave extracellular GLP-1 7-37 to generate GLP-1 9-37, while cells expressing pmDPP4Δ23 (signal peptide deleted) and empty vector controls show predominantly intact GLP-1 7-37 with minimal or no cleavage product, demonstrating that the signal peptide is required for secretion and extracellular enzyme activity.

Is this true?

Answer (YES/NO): YES